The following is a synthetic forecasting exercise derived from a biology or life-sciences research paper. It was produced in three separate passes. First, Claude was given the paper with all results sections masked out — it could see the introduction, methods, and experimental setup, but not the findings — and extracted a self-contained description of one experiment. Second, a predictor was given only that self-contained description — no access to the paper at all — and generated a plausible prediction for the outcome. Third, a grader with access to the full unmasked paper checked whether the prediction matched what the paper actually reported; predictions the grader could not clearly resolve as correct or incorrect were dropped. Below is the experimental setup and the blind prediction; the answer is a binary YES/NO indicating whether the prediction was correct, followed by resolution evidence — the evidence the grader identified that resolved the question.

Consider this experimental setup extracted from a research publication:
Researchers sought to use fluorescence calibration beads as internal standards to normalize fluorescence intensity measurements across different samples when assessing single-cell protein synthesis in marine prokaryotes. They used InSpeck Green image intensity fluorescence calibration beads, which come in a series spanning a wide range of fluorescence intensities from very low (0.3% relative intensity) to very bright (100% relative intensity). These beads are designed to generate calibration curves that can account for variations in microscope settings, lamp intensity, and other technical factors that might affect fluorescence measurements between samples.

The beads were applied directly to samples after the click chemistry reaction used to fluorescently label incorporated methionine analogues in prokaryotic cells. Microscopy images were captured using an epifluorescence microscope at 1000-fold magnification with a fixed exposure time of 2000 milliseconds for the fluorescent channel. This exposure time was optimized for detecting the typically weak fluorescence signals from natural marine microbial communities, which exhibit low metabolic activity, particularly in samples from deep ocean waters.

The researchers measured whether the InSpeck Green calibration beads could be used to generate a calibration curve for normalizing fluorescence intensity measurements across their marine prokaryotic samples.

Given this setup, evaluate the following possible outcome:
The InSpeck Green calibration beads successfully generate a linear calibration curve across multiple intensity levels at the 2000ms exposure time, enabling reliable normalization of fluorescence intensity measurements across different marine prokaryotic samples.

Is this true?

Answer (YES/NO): NO